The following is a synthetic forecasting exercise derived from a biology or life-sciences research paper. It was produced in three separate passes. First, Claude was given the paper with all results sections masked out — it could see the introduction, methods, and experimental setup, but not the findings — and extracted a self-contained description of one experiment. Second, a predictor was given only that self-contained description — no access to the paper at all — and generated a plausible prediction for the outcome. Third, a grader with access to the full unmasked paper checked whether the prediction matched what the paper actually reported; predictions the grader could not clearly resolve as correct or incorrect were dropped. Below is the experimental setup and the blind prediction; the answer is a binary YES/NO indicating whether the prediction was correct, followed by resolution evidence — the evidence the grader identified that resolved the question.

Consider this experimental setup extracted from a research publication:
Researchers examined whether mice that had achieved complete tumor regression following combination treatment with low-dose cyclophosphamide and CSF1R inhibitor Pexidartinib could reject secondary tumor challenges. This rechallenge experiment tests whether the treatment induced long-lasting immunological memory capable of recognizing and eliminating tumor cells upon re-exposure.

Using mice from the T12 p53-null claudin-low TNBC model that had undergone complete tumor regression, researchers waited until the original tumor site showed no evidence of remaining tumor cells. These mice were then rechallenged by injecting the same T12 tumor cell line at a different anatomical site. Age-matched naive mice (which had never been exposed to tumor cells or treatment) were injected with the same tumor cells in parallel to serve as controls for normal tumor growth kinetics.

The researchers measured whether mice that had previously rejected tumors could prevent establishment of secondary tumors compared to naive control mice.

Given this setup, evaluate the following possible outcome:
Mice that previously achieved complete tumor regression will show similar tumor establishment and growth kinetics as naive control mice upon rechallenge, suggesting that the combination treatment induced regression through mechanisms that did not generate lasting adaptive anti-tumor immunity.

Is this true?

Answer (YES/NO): NO